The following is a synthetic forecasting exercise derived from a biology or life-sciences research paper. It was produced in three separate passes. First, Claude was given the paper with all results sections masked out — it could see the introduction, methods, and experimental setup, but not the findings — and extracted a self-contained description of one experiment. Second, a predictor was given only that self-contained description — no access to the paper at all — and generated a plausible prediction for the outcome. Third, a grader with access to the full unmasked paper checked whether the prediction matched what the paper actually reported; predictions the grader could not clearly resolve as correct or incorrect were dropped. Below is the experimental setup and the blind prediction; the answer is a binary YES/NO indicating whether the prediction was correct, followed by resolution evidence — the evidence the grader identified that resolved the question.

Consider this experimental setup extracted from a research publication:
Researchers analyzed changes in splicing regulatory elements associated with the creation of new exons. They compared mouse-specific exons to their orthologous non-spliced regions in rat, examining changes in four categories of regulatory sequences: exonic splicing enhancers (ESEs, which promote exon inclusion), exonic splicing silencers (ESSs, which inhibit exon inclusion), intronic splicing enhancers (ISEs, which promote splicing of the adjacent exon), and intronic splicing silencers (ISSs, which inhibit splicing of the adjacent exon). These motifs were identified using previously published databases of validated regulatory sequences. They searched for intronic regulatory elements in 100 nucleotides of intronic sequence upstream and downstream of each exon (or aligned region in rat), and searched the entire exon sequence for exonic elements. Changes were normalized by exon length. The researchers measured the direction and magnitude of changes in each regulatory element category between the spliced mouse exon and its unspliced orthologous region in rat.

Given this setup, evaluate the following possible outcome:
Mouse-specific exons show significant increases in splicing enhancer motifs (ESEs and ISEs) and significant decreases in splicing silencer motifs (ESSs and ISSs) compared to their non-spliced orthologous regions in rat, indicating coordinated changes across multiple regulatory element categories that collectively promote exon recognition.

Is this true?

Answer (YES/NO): NO